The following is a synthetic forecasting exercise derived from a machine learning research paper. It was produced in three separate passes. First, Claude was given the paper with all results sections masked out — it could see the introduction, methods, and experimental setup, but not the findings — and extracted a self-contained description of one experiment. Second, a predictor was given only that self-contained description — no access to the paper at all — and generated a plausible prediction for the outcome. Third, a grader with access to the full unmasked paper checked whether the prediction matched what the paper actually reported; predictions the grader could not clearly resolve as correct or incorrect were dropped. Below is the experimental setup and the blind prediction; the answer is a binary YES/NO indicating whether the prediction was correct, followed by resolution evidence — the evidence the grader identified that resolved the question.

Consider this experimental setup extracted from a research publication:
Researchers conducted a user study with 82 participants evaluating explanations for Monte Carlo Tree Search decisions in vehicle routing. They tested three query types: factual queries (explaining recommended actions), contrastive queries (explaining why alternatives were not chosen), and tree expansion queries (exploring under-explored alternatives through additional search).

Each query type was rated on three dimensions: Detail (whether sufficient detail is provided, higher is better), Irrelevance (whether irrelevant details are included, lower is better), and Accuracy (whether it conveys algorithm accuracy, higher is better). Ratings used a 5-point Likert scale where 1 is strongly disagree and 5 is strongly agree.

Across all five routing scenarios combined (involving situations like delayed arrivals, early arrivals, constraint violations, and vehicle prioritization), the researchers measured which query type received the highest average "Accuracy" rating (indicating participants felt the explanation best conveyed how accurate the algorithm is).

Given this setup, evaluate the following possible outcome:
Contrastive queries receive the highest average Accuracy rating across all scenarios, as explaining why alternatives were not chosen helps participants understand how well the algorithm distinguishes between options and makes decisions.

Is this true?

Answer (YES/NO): NO